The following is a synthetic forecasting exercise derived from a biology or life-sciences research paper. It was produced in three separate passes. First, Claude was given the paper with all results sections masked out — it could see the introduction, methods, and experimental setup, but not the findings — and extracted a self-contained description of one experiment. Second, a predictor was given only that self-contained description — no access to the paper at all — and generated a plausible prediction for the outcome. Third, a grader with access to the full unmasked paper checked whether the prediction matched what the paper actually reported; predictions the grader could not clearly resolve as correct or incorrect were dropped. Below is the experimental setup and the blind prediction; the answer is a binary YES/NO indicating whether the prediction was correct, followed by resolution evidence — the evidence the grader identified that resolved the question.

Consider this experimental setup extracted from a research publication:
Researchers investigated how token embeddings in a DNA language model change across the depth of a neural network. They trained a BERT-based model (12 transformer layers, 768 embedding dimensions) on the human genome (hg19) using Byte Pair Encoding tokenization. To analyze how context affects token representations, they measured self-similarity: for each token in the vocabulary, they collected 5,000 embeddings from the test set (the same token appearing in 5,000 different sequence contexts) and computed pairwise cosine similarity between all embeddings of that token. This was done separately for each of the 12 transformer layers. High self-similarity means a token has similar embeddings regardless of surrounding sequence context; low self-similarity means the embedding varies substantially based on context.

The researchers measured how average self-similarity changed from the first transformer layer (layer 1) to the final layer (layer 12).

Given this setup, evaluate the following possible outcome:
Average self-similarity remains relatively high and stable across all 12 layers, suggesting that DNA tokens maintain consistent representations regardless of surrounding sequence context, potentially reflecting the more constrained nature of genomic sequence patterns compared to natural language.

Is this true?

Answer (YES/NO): NO